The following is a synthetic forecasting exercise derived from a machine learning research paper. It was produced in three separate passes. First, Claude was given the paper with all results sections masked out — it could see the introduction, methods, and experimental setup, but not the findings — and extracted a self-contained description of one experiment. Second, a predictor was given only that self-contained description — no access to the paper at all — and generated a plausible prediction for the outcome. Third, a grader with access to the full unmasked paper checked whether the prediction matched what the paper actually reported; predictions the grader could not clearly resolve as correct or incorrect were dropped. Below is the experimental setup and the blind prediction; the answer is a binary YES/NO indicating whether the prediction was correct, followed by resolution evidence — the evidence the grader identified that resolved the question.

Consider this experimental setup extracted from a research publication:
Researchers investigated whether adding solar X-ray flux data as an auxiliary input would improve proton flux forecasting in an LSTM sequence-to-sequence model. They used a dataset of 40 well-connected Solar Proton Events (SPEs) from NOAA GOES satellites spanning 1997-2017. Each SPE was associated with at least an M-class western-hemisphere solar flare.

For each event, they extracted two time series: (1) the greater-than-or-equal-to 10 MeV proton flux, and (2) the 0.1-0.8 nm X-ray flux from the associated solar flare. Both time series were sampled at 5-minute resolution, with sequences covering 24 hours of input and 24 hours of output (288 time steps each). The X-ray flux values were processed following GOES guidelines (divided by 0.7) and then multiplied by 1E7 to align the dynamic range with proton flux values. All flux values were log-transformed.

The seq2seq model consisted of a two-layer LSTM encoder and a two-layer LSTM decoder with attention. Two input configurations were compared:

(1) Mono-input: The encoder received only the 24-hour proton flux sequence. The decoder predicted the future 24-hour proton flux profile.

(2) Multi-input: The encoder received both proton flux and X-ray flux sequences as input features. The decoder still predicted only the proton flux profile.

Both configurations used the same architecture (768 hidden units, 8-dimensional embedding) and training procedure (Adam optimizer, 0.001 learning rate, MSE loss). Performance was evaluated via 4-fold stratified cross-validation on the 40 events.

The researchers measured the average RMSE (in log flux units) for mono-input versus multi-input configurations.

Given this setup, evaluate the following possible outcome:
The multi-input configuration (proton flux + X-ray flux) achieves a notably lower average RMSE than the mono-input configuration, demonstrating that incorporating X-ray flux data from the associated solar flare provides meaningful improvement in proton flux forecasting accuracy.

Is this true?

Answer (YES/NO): NO